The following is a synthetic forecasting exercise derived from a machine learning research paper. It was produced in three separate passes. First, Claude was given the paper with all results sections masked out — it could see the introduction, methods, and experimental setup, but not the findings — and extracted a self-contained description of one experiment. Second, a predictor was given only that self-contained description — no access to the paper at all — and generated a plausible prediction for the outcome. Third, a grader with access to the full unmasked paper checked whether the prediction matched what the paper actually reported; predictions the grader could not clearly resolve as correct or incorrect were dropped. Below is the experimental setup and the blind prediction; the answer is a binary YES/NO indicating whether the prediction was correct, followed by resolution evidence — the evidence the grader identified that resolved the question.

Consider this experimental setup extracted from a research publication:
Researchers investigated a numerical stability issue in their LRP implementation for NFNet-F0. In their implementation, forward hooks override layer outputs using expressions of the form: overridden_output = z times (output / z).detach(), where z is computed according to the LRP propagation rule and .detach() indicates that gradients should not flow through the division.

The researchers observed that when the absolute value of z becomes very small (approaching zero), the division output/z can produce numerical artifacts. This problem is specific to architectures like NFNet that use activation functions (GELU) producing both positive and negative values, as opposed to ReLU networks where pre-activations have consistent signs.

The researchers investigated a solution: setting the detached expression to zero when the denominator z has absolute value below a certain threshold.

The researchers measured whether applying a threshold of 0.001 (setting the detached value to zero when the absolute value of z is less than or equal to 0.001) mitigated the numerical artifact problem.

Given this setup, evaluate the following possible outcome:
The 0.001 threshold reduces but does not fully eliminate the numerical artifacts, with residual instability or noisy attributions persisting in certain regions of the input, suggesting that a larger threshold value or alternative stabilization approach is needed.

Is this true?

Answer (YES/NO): NO